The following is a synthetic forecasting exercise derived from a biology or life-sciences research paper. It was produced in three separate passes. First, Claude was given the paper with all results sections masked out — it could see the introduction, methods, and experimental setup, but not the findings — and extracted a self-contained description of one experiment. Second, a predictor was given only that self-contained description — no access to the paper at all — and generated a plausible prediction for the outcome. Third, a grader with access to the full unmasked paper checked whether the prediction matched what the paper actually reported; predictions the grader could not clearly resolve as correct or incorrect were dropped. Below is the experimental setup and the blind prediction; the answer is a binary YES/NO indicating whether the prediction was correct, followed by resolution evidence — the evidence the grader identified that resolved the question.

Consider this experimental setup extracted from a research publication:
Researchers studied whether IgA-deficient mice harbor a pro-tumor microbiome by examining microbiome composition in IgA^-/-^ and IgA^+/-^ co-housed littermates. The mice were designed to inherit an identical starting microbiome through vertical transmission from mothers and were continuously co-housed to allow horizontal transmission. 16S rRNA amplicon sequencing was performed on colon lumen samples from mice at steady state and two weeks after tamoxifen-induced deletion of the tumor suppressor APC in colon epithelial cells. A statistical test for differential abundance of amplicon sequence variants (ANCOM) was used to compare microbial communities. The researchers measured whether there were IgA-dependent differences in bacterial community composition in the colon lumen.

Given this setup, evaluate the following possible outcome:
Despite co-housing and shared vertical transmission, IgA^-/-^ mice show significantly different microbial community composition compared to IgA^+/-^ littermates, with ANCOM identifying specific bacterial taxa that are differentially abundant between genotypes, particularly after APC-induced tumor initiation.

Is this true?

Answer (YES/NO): NO